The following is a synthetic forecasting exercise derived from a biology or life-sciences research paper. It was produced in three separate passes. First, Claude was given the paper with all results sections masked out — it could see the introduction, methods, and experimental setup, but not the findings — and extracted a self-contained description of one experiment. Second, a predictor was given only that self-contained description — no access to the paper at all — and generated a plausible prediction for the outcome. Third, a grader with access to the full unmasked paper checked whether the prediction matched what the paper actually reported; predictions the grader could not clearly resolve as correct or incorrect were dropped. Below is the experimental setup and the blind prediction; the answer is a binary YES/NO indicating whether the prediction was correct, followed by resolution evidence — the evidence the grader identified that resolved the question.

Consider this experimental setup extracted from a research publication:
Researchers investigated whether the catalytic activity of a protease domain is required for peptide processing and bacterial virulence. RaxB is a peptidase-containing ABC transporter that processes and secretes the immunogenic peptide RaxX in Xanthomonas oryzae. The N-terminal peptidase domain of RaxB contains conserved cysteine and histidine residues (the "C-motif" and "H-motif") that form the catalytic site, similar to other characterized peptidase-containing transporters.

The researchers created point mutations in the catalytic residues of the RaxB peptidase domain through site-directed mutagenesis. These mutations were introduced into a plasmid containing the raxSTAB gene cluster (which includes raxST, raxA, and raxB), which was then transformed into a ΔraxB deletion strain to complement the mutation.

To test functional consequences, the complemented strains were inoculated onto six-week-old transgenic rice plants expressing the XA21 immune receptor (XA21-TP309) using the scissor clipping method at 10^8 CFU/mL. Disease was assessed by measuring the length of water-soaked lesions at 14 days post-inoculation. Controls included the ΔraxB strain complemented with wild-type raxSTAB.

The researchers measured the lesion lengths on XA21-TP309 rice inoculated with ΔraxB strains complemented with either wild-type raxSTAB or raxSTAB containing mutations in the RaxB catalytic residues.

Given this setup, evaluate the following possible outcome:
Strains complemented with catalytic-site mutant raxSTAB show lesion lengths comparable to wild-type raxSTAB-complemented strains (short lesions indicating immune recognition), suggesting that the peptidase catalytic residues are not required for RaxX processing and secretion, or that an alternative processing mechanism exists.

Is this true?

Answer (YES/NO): NO